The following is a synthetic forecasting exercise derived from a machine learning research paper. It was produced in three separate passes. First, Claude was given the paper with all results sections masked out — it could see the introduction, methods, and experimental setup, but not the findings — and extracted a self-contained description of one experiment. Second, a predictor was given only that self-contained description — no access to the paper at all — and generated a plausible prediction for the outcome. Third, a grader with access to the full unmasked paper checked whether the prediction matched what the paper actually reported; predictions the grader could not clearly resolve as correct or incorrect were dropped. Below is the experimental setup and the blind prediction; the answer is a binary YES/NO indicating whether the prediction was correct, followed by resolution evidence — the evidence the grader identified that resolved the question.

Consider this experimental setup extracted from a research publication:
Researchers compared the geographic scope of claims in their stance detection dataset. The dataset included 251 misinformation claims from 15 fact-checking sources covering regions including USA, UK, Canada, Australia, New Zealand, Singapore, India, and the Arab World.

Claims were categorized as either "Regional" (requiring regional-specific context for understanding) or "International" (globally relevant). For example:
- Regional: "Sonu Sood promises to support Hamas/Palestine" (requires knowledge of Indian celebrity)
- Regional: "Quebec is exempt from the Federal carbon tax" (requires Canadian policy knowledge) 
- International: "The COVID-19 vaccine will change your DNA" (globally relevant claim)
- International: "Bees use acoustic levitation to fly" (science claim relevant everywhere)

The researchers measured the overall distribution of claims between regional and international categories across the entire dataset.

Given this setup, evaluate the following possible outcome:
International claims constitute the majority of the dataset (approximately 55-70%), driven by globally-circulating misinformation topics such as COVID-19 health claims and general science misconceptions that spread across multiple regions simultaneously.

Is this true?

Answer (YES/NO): NO